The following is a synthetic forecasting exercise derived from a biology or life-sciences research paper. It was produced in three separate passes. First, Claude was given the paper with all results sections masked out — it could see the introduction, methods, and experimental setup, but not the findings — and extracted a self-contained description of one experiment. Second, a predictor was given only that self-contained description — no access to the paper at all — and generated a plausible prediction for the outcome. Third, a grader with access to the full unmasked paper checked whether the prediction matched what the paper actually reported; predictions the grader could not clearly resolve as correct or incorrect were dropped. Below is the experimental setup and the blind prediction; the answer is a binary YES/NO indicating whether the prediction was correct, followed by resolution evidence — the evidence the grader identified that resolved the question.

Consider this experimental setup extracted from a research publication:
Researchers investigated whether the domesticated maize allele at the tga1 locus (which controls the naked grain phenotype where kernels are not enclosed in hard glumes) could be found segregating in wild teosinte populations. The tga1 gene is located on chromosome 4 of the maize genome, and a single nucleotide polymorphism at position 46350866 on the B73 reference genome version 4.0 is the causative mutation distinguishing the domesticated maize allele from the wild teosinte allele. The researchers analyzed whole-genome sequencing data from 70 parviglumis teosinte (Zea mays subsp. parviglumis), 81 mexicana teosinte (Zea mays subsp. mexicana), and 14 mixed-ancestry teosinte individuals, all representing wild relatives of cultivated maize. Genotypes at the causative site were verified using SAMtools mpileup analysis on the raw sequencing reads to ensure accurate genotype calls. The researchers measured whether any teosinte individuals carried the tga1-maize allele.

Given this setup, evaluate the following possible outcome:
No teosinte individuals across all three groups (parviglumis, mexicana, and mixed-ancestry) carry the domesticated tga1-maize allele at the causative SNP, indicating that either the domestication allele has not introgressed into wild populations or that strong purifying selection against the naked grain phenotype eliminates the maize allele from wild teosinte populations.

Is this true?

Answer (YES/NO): NO